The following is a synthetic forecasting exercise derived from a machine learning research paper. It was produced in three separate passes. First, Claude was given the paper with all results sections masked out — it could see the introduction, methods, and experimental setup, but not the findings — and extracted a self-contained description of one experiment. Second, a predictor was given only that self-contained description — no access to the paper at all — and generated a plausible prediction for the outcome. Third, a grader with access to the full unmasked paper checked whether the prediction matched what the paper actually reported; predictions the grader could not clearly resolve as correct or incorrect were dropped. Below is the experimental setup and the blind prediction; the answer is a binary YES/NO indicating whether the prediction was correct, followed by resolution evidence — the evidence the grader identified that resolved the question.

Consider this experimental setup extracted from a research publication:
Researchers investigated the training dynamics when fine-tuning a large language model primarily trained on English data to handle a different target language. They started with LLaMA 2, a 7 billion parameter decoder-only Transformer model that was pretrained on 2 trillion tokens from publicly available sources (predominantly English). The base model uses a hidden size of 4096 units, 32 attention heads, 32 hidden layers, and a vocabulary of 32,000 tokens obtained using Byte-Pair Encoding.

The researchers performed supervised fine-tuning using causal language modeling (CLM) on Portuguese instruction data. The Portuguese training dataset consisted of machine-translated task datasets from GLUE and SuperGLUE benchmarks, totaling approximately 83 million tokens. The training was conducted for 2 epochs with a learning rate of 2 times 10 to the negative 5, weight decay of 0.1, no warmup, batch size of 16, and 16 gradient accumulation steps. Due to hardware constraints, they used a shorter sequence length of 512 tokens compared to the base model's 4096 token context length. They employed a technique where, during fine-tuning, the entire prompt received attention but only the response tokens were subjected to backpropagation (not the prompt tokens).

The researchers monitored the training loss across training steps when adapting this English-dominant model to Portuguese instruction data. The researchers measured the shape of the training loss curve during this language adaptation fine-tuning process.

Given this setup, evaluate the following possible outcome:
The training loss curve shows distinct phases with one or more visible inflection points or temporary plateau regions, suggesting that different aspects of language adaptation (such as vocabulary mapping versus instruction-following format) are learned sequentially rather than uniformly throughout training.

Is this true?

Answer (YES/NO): NO